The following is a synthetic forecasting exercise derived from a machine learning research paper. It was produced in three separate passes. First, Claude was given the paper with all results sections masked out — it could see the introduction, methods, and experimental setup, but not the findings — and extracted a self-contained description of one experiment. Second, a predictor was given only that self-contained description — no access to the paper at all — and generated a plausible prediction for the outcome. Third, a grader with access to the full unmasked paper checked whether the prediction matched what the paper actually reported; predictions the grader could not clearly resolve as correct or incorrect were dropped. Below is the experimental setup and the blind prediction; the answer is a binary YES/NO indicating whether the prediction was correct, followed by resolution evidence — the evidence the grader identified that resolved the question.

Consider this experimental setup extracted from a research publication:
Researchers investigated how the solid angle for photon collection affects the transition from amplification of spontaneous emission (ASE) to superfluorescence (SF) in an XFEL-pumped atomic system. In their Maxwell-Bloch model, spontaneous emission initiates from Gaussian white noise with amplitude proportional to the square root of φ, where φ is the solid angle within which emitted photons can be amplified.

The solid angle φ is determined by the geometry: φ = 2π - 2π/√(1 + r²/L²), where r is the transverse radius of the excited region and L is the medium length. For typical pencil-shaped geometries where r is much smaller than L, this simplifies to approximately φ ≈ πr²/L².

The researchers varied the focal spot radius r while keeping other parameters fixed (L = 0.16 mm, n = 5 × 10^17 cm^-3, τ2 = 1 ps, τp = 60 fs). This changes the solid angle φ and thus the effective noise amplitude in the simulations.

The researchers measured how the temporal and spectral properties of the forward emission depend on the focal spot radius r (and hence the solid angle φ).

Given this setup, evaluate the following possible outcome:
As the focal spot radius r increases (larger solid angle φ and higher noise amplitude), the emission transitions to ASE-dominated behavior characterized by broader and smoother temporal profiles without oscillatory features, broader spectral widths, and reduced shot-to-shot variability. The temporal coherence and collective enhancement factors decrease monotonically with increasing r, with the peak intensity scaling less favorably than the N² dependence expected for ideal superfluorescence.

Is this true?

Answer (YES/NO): NO